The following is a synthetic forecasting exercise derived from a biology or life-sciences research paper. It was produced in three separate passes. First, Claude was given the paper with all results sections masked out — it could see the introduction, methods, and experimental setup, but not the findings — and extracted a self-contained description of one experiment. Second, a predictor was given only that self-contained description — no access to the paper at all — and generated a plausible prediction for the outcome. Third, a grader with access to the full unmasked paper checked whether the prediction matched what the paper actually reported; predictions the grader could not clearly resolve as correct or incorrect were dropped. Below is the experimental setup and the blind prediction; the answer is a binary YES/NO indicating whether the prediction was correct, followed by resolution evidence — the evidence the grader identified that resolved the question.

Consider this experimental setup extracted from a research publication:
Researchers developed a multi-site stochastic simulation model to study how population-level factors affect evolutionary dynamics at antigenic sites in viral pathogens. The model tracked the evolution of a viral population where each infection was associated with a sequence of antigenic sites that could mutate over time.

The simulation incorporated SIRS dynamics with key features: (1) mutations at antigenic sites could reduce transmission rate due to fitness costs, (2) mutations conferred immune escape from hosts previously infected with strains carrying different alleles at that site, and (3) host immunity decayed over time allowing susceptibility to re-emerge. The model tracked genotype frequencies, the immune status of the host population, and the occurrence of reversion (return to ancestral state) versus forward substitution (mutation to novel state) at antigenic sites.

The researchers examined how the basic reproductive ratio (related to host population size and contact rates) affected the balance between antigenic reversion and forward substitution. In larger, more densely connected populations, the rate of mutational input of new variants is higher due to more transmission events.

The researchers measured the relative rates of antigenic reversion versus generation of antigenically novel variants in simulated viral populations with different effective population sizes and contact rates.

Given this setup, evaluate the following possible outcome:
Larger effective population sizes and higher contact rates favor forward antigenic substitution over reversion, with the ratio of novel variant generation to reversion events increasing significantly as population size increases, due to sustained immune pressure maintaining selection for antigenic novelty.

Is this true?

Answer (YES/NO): YES